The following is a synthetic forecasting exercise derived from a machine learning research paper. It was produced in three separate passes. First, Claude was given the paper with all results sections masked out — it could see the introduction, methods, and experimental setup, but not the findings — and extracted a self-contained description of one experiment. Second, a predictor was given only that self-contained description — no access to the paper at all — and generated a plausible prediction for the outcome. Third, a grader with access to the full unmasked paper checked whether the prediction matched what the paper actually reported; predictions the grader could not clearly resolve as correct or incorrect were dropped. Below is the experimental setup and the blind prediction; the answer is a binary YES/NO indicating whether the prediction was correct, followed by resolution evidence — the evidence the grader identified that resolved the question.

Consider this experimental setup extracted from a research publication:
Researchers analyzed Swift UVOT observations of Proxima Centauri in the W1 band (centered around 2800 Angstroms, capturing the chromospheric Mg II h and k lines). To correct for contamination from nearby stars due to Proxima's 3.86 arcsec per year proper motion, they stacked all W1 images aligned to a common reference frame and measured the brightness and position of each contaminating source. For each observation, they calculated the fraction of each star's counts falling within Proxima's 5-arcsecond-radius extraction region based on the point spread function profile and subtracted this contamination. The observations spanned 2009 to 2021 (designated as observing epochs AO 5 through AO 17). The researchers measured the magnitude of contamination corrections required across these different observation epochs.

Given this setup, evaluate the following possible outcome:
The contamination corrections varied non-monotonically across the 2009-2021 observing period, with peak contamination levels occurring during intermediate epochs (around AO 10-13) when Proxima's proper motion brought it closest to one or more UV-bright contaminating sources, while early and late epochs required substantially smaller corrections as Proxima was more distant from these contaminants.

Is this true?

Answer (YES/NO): NO